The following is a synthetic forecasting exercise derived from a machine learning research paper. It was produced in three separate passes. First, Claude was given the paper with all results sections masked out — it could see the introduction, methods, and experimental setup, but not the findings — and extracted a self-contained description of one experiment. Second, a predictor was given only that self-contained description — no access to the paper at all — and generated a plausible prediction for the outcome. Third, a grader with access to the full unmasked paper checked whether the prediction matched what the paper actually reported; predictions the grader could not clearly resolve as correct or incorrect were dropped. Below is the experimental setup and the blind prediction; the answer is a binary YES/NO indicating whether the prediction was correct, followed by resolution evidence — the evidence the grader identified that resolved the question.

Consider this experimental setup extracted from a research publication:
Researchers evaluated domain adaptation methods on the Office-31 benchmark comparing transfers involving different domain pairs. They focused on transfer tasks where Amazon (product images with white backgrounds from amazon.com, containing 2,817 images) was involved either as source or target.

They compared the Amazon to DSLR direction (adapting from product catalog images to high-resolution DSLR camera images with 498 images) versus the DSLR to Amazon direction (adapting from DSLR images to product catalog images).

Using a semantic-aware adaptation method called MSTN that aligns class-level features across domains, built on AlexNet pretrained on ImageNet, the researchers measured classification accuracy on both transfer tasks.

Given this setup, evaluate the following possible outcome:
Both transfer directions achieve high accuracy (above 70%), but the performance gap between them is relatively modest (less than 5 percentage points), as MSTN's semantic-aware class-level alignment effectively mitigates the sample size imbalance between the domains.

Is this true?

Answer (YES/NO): NO